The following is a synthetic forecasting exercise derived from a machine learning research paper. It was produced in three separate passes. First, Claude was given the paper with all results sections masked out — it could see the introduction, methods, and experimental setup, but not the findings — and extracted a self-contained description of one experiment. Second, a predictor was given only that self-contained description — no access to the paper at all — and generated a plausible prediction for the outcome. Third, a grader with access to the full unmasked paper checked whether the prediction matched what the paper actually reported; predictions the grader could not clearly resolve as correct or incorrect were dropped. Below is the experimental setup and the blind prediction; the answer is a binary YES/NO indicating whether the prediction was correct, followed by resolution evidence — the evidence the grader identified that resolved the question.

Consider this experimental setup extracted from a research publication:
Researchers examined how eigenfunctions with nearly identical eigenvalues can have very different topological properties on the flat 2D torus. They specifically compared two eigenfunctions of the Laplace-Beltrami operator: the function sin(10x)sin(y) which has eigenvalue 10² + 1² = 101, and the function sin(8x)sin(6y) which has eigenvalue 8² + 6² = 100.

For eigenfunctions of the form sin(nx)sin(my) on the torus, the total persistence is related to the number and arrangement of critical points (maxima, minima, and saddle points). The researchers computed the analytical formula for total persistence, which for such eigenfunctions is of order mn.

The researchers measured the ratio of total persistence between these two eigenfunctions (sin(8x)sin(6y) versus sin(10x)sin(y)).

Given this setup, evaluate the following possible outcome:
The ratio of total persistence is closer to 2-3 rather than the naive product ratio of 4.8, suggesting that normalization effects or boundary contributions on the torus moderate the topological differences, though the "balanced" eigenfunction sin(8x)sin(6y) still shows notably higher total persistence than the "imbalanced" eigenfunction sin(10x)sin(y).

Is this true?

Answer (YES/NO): NO